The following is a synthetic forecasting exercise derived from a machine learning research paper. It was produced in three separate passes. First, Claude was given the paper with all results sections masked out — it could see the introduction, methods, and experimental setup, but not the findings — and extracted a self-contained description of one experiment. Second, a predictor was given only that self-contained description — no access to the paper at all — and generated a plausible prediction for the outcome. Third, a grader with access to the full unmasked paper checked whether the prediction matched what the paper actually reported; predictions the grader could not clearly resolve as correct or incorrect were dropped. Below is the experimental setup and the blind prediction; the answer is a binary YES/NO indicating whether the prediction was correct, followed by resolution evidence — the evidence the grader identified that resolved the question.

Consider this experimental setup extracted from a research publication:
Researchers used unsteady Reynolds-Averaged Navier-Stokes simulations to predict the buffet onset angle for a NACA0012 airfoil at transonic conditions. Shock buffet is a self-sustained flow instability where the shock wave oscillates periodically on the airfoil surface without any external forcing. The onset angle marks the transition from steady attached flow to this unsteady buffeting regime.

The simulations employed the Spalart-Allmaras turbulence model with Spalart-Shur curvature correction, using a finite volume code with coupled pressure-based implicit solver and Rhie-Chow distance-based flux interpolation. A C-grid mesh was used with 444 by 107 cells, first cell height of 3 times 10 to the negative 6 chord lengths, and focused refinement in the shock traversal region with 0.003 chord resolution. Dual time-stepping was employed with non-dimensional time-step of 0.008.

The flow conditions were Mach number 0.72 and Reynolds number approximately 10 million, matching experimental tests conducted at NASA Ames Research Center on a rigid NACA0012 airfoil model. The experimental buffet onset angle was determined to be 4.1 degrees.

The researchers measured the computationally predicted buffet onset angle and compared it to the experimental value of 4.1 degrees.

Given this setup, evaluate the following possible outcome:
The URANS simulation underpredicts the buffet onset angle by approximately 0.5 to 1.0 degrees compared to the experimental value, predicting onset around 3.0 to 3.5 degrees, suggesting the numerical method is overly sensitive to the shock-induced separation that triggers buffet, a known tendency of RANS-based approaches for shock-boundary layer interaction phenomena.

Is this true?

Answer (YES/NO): NO